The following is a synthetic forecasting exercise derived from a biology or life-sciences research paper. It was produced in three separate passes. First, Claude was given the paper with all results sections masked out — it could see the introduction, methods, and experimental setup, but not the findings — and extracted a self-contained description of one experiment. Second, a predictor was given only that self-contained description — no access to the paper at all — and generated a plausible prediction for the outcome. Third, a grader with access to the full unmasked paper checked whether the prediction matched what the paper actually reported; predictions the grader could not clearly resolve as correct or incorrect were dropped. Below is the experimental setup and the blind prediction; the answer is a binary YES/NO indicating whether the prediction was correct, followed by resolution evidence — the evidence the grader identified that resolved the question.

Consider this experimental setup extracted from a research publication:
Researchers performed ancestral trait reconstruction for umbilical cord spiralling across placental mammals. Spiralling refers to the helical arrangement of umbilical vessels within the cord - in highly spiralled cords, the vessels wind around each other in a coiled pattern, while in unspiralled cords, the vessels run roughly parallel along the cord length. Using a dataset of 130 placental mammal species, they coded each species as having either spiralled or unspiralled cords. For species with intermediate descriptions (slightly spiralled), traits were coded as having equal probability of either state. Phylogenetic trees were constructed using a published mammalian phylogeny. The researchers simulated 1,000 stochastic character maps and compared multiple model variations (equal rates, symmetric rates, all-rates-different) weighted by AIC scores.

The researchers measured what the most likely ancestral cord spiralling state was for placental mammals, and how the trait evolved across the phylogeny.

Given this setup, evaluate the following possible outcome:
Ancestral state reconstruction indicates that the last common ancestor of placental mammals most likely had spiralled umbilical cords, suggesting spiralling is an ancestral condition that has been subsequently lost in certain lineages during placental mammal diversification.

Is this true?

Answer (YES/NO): NO